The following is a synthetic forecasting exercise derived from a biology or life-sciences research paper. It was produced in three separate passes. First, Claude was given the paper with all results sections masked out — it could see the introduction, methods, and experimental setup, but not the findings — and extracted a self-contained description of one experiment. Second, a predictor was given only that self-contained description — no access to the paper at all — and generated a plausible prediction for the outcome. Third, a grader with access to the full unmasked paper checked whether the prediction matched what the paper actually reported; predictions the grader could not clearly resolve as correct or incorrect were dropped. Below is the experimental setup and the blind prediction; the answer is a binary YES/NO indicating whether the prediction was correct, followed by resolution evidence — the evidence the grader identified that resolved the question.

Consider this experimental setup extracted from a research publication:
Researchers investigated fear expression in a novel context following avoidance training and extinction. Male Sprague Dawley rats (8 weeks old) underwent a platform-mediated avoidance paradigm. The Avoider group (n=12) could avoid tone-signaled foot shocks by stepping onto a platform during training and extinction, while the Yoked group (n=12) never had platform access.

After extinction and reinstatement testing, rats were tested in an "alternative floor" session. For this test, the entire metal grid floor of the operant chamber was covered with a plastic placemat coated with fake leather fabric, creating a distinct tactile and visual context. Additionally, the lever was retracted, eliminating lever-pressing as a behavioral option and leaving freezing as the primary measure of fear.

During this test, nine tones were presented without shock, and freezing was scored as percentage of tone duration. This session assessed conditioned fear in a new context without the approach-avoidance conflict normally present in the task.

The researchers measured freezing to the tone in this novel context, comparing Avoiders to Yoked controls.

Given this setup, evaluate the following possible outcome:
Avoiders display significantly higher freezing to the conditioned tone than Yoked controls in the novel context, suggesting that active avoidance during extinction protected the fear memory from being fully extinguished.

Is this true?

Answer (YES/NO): NO